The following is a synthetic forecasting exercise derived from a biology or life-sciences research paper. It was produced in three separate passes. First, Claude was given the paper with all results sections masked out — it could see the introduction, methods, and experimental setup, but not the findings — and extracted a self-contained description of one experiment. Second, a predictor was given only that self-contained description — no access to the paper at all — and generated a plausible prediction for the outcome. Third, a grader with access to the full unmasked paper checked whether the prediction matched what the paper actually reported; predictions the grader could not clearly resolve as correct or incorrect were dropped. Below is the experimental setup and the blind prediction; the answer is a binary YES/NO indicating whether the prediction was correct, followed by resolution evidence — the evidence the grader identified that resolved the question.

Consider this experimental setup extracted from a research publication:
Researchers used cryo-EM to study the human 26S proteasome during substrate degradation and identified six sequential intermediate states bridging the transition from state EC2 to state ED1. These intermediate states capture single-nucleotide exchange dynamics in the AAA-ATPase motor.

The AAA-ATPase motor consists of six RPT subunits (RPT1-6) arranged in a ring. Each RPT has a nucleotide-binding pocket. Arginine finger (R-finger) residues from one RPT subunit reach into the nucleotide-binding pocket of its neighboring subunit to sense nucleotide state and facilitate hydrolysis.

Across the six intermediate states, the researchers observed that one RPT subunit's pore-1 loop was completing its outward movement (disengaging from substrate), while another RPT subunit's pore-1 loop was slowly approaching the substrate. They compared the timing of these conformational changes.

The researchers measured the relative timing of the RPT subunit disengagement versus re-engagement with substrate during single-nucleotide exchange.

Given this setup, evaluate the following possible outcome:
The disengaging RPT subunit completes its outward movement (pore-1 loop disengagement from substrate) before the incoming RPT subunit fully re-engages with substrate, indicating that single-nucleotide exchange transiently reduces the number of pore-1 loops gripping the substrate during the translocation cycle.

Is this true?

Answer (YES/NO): YES